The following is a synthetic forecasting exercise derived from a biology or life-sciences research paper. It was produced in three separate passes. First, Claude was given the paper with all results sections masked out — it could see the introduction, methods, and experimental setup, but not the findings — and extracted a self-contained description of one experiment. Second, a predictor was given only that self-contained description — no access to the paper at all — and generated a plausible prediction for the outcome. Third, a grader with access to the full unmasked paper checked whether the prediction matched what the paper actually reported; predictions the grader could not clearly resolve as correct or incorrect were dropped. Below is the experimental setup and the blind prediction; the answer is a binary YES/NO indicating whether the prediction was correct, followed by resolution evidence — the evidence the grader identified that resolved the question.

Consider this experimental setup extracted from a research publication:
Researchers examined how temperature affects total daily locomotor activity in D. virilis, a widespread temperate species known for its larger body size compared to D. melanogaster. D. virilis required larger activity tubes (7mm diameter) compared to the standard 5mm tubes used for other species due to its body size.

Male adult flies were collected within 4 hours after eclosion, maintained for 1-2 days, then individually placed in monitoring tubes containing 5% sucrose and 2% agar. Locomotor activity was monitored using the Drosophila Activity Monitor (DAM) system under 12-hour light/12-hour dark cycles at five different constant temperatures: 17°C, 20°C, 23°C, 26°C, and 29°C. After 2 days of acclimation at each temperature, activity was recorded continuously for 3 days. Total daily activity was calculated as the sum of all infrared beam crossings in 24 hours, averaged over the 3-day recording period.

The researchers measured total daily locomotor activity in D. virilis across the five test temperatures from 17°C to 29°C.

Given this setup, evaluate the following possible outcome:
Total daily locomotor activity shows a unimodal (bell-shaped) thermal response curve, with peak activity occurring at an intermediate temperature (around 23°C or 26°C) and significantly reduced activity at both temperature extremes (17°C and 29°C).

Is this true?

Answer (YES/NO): NO